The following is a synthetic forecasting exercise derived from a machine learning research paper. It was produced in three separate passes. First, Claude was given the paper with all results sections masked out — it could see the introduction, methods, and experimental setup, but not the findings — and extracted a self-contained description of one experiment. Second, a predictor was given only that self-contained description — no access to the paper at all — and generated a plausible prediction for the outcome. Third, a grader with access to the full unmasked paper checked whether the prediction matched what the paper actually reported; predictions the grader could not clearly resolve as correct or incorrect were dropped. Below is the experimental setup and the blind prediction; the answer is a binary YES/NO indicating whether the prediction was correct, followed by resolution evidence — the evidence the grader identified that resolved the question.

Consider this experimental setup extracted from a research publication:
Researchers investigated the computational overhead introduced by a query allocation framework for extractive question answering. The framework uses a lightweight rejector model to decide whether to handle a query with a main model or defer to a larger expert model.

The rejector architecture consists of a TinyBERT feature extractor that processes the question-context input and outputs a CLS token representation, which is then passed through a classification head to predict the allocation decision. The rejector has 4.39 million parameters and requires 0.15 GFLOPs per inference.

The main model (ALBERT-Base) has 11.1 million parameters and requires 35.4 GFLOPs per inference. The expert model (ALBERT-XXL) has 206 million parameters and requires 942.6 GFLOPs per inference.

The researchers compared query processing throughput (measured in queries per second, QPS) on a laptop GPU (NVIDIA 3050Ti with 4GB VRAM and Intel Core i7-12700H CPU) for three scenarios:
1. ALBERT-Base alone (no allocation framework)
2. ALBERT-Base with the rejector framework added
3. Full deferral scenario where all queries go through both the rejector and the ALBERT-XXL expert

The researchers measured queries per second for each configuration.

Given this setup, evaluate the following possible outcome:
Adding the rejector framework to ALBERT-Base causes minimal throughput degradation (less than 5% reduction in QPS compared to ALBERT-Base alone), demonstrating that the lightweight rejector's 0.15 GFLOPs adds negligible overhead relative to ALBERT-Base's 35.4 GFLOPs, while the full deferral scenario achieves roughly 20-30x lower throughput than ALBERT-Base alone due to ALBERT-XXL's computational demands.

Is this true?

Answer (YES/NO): NO